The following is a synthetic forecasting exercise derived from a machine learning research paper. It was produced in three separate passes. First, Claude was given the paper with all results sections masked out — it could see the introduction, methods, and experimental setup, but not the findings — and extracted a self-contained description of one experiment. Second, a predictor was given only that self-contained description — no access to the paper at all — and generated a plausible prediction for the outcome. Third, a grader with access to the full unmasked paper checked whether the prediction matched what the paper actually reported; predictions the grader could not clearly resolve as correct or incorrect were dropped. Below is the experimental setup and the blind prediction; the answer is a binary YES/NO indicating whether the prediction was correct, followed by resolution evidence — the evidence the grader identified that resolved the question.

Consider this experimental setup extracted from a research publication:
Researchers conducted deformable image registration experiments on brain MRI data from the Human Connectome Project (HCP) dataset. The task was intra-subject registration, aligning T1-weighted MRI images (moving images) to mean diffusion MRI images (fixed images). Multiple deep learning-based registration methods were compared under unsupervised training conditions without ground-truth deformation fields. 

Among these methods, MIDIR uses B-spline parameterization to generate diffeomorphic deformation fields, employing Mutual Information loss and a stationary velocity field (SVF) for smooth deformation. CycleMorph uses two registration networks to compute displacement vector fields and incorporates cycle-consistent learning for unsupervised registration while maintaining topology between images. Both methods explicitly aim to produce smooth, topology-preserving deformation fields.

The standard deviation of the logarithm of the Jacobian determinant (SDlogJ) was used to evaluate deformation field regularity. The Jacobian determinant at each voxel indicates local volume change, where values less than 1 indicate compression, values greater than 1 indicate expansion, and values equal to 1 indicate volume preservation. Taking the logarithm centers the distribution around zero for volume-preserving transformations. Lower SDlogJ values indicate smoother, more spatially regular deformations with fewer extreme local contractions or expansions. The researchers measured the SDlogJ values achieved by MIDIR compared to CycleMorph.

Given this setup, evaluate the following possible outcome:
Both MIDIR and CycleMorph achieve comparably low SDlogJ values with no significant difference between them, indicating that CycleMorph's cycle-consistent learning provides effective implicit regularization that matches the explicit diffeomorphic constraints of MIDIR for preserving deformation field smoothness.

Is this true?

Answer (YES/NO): NO